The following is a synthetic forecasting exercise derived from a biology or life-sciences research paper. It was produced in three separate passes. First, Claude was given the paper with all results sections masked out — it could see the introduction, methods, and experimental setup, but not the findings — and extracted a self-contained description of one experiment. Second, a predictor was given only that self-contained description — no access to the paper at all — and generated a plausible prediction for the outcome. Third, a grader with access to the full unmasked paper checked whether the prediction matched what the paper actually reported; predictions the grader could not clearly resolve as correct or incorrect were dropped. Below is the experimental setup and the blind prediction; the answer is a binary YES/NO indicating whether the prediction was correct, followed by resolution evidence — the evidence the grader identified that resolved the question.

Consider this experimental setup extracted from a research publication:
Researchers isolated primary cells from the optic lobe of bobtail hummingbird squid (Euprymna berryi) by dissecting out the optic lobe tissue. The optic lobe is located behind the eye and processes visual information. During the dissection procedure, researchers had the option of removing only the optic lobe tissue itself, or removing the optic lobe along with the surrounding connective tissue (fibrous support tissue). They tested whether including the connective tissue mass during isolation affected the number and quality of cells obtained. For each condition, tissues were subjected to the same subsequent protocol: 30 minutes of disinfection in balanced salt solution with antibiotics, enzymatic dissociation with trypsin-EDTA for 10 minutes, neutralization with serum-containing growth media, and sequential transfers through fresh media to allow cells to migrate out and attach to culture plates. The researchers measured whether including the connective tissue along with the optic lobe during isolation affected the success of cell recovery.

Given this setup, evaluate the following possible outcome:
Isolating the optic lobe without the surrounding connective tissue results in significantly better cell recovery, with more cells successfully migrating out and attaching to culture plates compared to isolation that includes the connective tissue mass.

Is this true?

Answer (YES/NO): NO